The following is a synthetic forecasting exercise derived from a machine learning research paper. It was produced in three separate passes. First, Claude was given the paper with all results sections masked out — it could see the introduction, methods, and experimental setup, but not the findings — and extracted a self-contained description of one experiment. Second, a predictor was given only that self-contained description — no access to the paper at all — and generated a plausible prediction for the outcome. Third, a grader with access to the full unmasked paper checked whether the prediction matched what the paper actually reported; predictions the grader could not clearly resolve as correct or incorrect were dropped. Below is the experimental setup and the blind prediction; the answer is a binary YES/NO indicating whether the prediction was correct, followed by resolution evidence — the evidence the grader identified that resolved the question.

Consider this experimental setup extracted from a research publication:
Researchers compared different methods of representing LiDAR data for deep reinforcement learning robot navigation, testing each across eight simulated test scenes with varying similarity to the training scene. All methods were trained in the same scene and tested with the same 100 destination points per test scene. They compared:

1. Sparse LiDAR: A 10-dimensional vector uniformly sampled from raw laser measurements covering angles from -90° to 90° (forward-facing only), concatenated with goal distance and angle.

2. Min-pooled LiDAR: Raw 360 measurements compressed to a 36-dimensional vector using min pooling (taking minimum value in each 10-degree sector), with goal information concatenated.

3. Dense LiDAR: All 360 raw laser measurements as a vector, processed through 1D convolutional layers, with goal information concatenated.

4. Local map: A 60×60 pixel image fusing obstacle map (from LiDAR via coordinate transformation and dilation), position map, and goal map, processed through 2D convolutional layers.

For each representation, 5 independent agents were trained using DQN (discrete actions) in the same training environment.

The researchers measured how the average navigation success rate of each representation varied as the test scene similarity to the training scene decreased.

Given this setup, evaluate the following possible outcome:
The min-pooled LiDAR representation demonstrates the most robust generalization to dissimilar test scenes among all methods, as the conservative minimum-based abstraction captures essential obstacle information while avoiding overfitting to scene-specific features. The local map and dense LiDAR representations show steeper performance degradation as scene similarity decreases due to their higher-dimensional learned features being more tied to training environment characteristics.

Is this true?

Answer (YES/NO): NO